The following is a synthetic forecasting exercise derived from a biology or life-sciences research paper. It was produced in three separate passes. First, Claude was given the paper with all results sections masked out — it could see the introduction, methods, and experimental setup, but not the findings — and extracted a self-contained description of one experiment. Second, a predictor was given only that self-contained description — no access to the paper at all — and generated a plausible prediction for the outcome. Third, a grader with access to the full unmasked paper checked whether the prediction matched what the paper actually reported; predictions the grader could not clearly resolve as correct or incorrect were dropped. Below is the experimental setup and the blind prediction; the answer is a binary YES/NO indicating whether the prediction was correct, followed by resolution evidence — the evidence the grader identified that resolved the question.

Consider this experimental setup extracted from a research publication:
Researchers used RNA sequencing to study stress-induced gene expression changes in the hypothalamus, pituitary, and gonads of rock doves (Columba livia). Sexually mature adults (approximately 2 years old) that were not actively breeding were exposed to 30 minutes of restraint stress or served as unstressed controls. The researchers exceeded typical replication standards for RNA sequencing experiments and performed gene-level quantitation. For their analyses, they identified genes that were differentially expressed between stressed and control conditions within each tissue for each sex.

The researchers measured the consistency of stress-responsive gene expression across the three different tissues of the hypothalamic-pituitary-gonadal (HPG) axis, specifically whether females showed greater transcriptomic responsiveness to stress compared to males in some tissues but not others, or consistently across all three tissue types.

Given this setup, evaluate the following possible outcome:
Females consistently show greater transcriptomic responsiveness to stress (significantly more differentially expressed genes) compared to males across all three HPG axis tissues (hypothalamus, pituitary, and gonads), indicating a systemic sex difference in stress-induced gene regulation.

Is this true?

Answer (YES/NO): YES